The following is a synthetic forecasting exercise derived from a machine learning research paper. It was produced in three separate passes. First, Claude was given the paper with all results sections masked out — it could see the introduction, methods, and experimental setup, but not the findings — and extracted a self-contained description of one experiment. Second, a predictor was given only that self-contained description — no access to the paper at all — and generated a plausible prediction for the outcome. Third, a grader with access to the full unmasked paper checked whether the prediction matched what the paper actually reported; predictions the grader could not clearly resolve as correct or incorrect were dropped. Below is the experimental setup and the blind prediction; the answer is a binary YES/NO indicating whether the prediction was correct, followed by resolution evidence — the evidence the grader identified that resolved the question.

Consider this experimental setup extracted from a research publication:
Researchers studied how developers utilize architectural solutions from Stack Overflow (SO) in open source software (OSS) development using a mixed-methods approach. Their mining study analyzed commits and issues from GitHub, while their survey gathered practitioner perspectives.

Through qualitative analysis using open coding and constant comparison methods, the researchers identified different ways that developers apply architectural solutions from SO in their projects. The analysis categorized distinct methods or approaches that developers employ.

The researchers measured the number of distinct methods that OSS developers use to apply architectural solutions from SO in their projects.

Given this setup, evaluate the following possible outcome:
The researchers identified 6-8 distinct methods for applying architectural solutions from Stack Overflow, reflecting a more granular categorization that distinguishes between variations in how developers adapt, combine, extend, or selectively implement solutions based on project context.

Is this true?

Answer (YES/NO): NO